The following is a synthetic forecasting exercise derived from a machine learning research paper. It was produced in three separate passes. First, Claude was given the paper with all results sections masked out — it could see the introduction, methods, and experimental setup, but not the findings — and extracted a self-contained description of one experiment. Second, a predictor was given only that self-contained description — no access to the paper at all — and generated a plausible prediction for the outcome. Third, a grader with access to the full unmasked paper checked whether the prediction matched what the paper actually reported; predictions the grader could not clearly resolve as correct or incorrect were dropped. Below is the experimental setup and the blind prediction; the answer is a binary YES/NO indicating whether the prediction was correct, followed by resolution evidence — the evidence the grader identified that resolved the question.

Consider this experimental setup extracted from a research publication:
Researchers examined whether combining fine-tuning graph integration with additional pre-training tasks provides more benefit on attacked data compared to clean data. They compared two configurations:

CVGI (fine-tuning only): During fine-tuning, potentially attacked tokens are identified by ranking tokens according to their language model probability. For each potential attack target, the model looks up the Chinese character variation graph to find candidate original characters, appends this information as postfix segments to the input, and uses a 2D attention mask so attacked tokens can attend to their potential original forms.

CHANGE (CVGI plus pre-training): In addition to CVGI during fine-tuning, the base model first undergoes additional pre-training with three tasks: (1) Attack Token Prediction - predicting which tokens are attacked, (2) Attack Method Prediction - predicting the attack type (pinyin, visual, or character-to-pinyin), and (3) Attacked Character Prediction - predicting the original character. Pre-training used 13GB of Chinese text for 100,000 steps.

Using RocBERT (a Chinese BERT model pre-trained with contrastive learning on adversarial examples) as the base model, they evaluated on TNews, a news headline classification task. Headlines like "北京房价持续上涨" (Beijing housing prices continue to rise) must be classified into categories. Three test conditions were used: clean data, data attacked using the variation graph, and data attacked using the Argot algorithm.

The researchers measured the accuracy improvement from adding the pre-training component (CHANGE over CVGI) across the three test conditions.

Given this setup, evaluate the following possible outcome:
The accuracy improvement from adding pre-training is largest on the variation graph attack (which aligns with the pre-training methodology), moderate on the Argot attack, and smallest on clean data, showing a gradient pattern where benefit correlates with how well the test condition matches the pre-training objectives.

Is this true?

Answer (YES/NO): NO